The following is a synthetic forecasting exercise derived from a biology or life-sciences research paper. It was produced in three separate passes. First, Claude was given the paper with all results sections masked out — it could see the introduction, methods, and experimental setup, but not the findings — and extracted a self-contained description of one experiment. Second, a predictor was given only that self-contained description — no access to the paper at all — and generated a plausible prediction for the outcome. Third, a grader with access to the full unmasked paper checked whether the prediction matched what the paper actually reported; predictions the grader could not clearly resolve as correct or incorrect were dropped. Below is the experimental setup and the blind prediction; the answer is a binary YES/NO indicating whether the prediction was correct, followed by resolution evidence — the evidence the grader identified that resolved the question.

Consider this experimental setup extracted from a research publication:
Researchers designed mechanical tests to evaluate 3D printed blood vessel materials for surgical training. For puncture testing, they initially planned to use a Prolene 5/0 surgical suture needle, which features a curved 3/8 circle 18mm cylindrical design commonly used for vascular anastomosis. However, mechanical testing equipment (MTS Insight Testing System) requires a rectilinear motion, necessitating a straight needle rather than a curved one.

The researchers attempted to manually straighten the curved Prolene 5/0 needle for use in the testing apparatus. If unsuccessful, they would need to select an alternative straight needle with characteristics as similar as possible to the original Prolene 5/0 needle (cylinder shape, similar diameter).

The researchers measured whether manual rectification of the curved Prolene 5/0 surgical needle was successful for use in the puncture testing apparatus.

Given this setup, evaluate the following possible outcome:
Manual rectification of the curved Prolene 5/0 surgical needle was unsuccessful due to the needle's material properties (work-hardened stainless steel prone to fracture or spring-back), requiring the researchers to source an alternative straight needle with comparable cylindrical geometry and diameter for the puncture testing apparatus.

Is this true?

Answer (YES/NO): NO